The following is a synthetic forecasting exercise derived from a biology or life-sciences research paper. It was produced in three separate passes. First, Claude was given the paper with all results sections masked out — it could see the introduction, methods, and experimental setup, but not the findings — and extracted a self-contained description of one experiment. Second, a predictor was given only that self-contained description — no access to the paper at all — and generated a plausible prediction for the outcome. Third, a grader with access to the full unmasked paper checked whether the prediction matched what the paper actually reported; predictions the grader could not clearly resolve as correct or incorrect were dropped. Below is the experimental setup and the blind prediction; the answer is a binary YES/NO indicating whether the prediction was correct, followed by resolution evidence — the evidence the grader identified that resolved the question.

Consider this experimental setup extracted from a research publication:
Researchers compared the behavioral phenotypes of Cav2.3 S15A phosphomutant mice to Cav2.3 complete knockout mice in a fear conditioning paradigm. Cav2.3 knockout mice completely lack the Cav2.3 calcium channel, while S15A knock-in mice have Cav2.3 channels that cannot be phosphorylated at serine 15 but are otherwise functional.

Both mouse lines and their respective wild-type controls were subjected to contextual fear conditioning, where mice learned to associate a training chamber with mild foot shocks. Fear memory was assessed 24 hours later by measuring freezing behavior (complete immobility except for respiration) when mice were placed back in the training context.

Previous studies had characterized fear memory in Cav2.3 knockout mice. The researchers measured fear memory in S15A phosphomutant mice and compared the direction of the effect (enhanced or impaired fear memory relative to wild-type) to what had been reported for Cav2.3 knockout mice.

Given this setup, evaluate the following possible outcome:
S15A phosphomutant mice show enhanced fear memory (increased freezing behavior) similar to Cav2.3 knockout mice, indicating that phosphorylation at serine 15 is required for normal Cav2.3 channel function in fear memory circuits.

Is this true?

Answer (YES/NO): NO